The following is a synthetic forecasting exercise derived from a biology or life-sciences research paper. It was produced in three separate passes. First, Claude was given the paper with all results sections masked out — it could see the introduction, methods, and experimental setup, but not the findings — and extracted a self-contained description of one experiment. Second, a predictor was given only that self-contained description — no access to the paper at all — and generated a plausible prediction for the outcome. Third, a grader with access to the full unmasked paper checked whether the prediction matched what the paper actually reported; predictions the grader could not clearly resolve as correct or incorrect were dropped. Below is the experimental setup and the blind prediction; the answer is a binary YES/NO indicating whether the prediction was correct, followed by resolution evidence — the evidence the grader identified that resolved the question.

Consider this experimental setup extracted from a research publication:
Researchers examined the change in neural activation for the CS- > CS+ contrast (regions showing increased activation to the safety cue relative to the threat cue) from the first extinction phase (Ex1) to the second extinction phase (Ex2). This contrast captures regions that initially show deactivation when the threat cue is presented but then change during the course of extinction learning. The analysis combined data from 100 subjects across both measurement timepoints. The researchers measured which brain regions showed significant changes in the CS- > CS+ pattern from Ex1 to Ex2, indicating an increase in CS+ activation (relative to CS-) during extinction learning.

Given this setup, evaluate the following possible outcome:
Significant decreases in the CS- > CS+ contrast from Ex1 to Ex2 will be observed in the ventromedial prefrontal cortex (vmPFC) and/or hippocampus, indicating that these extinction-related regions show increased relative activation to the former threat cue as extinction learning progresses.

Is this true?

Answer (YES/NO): NO